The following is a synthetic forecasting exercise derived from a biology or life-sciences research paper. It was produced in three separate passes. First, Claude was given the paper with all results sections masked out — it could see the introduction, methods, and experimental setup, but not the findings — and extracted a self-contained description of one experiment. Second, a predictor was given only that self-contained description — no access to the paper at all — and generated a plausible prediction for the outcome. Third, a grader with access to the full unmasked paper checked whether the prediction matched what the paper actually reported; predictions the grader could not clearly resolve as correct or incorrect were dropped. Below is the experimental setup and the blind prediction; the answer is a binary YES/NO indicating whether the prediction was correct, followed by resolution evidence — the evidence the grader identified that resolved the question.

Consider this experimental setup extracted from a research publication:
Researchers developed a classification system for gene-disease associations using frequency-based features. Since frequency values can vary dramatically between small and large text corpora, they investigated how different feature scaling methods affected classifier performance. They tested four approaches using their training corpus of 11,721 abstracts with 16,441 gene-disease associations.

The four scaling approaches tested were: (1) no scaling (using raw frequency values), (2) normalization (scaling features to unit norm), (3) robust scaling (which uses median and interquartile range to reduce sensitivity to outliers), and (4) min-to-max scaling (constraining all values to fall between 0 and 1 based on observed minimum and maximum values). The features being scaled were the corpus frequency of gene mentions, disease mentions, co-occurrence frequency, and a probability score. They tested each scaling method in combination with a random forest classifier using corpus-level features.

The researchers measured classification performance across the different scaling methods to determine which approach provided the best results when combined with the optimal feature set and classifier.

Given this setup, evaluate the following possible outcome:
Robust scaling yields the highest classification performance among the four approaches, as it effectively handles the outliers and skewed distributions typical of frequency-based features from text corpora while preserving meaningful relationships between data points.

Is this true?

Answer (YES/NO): NO